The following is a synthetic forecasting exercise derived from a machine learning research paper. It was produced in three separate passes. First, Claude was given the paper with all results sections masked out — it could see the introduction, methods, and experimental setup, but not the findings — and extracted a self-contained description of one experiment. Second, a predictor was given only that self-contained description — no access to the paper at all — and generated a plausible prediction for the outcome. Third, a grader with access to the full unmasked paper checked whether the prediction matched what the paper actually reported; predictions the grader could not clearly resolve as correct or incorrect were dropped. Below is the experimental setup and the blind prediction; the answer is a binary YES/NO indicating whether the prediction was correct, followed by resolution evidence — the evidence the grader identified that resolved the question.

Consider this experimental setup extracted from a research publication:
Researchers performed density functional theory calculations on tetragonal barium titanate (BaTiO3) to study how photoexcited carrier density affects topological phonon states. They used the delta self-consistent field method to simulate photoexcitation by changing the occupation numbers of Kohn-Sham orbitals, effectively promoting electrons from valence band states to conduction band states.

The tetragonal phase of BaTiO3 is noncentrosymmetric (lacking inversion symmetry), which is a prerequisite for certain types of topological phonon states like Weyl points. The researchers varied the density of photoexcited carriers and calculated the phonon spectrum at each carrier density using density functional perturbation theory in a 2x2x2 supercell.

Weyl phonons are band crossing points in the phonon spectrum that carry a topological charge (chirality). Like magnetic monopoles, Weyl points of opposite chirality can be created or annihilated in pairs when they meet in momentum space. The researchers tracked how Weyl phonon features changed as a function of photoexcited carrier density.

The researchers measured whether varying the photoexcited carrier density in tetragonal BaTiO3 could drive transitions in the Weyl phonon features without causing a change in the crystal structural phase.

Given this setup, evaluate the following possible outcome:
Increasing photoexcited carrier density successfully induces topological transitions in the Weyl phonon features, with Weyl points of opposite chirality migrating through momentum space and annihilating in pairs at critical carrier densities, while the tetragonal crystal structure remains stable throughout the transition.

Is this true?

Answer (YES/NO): YES